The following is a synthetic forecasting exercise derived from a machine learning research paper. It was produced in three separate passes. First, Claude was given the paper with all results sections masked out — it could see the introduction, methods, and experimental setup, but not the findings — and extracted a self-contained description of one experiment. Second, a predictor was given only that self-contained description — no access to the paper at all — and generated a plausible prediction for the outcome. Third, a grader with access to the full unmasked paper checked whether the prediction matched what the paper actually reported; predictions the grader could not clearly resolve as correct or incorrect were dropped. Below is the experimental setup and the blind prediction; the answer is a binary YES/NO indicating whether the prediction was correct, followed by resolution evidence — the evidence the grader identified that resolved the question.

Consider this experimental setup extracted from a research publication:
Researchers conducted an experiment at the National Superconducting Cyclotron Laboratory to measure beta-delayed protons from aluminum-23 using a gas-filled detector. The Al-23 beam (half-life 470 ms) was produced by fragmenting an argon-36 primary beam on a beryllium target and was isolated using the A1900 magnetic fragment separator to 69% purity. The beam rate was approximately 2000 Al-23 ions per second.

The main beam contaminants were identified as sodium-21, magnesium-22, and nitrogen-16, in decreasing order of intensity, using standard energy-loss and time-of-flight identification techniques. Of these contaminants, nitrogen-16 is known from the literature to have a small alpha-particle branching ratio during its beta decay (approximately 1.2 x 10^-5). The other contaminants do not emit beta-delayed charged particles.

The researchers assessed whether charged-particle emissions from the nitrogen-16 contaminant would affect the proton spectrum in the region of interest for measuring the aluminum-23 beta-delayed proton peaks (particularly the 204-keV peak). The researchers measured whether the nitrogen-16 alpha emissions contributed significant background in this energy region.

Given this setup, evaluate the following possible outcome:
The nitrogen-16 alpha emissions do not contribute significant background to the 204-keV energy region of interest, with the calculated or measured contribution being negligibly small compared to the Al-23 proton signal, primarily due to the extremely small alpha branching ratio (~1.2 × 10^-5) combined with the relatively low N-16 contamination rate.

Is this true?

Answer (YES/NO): NO